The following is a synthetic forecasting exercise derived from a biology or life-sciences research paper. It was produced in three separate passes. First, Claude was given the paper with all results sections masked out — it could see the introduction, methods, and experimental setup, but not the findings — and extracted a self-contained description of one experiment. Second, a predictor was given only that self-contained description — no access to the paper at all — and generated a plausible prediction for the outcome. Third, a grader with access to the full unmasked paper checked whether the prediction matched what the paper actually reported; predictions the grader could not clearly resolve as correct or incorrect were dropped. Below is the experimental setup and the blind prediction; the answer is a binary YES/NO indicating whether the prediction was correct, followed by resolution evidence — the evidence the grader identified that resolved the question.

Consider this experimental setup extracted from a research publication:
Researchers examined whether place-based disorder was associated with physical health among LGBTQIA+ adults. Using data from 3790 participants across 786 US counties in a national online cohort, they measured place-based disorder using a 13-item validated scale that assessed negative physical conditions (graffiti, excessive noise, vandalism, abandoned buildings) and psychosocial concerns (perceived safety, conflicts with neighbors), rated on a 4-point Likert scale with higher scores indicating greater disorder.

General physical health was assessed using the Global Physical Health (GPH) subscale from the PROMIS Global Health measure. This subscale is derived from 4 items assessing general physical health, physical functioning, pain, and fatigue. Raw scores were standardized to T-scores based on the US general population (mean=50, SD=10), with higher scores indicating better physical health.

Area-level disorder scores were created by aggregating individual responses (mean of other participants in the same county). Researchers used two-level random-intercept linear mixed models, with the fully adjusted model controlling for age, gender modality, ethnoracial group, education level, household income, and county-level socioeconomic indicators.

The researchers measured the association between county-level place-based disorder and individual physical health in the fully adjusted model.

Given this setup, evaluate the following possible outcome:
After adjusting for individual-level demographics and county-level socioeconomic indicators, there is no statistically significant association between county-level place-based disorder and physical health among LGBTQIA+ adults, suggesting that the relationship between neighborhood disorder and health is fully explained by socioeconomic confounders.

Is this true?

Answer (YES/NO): YES